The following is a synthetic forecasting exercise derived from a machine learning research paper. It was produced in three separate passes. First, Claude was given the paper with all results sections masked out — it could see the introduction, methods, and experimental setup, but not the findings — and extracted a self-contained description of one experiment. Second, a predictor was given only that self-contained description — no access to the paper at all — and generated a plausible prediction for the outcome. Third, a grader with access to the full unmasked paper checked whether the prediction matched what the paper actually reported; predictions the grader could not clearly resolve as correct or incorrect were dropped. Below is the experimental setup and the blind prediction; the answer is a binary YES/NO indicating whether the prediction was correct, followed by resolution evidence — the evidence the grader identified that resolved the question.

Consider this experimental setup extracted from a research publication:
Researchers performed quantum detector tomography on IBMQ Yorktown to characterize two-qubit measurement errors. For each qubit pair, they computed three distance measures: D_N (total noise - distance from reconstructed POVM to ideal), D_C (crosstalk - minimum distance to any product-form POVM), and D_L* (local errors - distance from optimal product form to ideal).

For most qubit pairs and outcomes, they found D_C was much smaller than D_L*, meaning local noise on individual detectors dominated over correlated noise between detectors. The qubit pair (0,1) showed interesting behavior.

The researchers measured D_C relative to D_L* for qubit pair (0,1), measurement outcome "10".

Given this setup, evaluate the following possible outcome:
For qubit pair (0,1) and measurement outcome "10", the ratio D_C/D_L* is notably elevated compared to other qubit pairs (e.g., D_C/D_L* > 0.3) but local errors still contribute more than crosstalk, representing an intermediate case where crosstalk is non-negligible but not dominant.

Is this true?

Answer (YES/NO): YES